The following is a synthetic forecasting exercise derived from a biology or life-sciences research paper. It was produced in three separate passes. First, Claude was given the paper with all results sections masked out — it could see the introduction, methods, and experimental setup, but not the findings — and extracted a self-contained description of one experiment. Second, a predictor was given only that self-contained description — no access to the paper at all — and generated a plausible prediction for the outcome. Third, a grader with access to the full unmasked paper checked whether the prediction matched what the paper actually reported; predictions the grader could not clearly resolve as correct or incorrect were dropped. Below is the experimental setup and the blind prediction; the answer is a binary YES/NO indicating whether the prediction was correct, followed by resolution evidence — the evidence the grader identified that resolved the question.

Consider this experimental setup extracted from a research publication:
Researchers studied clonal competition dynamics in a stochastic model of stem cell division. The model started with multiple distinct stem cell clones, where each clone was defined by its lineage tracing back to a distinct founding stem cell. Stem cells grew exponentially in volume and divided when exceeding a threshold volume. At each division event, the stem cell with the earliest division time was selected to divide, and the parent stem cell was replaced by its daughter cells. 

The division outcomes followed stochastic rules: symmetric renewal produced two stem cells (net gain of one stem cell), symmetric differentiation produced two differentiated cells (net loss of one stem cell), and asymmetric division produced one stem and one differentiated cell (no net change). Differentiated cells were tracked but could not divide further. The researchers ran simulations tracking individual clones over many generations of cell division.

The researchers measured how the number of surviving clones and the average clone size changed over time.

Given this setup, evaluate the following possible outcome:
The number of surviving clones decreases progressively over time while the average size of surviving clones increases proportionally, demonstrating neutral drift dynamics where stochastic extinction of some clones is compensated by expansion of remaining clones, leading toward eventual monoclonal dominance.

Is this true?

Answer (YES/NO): YES